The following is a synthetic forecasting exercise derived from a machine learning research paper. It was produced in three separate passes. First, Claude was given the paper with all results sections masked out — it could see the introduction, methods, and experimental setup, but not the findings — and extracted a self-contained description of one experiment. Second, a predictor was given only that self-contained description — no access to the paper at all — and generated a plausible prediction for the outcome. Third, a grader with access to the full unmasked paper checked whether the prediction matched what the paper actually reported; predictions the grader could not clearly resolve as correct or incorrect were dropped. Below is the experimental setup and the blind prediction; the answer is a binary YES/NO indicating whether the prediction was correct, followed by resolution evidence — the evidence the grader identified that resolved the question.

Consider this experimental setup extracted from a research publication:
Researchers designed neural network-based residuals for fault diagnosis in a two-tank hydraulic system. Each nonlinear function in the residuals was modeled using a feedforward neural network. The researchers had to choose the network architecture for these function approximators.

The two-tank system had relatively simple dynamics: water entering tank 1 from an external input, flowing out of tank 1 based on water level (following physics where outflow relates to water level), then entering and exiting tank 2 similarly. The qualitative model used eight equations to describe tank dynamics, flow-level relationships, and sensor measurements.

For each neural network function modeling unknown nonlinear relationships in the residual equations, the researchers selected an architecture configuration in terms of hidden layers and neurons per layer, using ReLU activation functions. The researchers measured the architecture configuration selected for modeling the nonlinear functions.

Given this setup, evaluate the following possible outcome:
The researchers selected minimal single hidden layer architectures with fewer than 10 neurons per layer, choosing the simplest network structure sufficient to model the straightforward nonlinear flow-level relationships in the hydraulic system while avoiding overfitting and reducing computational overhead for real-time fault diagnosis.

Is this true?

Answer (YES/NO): NO